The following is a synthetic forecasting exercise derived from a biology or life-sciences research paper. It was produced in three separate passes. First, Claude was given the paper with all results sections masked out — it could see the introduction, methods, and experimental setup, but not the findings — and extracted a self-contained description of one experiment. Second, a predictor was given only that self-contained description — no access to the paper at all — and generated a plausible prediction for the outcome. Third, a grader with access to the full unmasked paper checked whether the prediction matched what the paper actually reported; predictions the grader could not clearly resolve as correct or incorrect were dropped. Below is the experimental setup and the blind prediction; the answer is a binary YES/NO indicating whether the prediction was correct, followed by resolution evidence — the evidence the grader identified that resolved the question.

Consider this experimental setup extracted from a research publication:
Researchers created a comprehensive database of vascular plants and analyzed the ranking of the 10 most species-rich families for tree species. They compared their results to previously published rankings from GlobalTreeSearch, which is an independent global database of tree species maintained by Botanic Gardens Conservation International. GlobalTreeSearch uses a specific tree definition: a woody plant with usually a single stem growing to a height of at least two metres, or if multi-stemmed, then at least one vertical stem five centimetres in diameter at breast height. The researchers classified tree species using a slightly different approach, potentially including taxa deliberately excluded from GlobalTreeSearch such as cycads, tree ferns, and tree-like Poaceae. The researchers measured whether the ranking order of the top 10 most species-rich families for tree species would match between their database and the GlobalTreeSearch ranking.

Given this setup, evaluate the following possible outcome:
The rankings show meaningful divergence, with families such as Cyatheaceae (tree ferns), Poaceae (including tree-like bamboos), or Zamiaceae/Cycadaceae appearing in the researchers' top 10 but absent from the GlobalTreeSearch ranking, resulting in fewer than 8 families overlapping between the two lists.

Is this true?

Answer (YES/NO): NO